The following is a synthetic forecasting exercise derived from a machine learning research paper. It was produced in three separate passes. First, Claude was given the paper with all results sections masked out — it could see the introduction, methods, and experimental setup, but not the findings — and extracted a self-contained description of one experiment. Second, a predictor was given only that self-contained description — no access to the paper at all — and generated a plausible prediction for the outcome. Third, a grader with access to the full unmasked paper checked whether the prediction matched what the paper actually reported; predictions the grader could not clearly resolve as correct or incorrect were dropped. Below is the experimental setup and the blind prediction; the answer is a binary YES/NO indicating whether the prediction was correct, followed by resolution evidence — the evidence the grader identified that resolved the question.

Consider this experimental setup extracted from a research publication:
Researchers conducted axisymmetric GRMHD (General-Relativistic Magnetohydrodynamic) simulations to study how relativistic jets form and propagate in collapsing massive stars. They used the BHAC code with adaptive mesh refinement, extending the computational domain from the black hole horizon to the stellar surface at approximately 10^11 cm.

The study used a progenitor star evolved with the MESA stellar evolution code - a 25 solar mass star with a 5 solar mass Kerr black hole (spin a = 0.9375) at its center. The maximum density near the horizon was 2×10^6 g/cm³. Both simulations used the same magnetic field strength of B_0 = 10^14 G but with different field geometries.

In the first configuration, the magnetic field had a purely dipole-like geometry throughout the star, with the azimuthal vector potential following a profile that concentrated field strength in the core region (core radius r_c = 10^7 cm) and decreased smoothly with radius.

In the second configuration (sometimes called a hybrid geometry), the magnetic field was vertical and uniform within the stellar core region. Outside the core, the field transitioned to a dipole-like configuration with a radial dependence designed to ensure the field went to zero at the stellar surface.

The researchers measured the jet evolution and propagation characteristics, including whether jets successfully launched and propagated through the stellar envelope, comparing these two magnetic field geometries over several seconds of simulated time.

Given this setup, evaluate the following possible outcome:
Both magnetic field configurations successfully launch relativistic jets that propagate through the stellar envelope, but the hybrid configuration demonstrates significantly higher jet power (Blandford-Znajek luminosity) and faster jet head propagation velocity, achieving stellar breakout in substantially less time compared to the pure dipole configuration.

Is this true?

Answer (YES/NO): NO